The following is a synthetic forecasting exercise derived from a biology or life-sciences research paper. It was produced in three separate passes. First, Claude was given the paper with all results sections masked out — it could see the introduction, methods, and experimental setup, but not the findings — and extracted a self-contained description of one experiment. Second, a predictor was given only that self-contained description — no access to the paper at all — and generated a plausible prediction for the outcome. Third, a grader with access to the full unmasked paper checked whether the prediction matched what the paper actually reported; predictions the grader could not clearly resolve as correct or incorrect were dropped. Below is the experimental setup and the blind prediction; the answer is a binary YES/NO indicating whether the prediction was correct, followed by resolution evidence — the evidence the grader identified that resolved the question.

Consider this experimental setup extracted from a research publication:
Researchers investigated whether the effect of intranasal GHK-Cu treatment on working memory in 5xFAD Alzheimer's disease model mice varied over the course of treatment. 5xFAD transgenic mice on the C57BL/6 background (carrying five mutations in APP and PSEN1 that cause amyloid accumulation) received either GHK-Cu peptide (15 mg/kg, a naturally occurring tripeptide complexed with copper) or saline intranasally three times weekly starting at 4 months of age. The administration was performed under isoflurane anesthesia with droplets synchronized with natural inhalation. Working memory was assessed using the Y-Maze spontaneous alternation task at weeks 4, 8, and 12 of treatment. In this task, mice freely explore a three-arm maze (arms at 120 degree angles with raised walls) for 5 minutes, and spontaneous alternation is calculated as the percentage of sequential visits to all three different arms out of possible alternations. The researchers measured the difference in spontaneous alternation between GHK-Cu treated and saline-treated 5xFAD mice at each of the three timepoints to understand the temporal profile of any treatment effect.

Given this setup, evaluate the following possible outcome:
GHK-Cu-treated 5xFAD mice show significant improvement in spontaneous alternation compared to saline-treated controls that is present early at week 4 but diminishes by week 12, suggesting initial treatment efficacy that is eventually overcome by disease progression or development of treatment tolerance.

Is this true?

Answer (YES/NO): NO